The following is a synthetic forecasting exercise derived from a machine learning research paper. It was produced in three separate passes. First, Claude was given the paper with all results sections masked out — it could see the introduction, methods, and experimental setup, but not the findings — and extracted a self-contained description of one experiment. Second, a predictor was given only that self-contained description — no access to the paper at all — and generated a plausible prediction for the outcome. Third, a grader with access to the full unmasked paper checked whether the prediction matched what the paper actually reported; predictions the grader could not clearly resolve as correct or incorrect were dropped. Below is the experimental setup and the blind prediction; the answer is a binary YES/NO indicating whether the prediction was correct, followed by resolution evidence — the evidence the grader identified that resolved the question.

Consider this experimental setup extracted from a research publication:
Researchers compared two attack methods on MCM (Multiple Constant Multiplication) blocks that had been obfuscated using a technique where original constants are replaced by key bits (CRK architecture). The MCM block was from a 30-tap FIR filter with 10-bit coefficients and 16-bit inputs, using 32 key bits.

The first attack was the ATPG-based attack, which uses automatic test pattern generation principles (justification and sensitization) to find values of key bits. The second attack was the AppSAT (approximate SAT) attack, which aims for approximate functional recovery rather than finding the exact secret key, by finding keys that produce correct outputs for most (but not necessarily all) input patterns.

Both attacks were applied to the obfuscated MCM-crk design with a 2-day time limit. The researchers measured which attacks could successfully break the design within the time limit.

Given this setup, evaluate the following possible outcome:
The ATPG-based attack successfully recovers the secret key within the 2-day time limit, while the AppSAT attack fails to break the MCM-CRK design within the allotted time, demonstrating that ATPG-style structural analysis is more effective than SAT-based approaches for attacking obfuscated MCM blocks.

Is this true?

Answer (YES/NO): NO